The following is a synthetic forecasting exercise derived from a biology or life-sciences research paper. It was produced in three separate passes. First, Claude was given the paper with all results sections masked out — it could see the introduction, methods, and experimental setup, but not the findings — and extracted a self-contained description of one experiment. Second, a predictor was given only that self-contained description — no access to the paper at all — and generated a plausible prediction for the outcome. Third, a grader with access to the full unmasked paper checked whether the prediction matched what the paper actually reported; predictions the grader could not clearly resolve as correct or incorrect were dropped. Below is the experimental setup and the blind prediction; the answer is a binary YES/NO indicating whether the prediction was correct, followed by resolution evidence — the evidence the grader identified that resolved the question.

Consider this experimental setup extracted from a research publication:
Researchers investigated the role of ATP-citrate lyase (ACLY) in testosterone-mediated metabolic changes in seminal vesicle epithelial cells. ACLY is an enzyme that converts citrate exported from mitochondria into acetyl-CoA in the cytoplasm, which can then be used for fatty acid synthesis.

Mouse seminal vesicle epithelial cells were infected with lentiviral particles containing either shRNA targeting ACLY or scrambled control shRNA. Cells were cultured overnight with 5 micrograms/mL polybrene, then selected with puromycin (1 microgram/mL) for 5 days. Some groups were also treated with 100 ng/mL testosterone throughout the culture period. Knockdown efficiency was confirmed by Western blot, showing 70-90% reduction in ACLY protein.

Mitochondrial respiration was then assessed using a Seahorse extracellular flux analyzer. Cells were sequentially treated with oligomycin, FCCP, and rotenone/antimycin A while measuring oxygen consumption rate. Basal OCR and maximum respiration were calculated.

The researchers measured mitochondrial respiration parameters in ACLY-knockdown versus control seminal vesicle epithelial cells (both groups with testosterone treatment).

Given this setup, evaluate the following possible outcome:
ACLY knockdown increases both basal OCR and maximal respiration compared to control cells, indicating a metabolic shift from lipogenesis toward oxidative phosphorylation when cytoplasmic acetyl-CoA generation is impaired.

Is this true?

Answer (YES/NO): YES